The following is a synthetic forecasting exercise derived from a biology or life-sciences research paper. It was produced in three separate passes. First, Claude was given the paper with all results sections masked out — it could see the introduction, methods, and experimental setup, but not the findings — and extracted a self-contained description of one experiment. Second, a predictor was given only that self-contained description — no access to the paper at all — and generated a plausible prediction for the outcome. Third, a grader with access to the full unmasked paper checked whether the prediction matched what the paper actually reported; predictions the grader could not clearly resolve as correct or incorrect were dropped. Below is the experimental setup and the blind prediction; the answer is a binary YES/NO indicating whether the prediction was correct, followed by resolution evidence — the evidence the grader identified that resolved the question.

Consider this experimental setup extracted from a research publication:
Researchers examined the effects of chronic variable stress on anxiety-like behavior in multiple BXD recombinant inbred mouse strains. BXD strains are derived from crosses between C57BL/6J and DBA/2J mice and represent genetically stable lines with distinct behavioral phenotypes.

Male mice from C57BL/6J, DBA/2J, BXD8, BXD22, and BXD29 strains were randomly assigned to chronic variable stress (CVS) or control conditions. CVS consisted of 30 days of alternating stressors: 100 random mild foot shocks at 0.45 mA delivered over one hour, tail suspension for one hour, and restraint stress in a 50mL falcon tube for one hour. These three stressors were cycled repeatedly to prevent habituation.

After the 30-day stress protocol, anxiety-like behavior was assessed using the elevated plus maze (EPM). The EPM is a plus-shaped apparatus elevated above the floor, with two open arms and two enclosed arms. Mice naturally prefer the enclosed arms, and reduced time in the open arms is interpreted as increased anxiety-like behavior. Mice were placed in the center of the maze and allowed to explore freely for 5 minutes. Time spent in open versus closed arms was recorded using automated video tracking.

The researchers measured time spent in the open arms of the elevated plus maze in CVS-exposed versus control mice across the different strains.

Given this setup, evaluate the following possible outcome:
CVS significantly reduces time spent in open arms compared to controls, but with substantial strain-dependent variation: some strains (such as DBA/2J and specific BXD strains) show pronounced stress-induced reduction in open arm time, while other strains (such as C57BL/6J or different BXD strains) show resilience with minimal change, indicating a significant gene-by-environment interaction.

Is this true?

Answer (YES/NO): NO